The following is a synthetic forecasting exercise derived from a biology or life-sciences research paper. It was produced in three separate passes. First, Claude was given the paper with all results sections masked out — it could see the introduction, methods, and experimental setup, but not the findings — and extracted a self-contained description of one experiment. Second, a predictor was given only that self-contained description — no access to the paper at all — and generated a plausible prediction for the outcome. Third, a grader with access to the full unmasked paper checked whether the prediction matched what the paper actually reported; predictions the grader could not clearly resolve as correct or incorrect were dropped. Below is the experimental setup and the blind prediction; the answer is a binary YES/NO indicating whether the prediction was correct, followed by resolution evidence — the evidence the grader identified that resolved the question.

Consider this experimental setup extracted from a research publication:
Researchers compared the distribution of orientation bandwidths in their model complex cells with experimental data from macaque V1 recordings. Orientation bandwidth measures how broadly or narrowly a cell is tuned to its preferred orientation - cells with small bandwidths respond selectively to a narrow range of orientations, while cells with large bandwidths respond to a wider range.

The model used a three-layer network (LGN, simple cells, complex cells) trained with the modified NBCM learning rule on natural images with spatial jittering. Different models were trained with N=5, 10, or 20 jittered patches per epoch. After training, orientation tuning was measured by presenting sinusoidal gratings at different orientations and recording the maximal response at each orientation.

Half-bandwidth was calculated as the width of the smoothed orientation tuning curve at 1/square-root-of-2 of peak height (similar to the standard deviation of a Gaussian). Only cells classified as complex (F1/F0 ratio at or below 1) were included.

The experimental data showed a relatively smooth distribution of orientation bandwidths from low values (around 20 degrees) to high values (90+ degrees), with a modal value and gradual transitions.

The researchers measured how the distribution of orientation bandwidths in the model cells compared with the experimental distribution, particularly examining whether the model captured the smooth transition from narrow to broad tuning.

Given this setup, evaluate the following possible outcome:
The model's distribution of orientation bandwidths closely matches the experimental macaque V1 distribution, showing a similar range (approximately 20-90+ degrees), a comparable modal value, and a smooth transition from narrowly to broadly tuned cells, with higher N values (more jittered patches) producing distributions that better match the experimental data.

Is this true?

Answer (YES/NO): NO